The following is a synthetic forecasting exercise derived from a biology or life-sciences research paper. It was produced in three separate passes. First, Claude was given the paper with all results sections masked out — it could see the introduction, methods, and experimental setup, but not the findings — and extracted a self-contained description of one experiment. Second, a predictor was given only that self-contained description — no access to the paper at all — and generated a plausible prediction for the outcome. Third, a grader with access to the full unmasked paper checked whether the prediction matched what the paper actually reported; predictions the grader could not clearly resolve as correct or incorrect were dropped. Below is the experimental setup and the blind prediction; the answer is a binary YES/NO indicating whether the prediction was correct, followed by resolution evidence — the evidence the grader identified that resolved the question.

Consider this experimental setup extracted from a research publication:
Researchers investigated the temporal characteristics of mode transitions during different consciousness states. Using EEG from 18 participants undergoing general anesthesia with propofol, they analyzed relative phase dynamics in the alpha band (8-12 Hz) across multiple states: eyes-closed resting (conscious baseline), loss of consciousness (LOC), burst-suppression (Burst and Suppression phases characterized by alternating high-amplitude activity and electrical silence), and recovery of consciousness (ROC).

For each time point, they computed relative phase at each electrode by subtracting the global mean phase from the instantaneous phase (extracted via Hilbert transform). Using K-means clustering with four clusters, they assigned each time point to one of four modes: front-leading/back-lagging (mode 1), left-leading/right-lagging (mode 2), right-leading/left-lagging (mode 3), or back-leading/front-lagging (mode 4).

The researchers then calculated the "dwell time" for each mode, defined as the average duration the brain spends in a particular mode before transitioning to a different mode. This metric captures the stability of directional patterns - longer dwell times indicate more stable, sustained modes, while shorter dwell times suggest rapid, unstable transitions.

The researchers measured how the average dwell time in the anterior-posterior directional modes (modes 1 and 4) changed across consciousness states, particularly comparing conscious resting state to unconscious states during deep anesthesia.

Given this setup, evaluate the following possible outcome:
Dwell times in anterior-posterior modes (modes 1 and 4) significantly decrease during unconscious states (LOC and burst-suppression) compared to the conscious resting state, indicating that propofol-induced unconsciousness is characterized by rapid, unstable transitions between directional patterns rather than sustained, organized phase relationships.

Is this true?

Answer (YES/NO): YES